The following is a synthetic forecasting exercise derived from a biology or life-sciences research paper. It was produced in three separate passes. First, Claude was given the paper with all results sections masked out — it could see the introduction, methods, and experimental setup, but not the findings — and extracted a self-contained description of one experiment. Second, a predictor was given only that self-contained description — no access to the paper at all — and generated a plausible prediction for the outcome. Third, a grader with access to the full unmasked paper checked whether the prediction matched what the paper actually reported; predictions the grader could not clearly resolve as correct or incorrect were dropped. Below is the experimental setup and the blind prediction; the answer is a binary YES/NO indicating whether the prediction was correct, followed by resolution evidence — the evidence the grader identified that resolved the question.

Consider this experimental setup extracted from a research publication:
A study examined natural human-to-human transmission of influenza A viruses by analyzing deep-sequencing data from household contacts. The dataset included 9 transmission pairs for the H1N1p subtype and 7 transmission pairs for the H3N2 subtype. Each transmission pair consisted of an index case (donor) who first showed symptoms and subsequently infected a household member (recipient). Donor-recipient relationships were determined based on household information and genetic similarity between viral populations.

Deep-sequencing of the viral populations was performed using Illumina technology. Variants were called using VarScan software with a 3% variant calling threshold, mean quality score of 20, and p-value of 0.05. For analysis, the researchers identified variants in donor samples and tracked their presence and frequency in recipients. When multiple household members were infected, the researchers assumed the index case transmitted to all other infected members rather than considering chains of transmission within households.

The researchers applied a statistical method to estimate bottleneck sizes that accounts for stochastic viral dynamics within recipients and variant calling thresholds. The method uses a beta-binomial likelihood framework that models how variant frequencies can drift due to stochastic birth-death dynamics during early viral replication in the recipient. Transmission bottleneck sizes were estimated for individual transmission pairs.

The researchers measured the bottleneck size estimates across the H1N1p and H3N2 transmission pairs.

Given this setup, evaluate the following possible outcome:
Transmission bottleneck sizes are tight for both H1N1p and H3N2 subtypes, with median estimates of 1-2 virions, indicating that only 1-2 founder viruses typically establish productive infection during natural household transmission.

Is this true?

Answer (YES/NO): NO